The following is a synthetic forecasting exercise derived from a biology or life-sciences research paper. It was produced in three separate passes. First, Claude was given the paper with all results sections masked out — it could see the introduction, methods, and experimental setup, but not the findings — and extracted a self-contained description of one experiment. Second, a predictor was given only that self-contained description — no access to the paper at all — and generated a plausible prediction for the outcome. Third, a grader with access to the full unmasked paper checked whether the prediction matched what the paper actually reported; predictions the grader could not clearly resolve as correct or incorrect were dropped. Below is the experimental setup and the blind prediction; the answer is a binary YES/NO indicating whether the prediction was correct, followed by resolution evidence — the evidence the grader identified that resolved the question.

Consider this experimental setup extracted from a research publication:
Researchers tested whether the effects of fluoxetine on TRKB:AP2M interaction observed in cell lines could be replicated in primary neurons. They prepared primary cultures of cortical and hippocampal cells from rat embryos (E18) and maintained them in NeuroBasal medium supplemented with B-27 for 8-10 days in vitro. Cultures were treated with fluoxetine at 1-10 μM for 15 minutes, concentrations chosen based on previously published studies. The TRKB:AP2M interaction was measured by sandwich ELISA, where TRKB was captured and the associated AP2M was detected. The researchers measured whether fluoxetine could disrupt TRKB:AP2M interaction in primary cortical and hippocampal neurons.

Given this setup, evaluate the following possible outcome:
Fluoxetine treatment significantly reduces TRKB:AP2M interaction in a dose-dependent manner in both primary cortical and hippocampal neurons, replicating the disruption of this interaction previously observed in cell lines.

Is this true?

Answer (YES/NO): YES